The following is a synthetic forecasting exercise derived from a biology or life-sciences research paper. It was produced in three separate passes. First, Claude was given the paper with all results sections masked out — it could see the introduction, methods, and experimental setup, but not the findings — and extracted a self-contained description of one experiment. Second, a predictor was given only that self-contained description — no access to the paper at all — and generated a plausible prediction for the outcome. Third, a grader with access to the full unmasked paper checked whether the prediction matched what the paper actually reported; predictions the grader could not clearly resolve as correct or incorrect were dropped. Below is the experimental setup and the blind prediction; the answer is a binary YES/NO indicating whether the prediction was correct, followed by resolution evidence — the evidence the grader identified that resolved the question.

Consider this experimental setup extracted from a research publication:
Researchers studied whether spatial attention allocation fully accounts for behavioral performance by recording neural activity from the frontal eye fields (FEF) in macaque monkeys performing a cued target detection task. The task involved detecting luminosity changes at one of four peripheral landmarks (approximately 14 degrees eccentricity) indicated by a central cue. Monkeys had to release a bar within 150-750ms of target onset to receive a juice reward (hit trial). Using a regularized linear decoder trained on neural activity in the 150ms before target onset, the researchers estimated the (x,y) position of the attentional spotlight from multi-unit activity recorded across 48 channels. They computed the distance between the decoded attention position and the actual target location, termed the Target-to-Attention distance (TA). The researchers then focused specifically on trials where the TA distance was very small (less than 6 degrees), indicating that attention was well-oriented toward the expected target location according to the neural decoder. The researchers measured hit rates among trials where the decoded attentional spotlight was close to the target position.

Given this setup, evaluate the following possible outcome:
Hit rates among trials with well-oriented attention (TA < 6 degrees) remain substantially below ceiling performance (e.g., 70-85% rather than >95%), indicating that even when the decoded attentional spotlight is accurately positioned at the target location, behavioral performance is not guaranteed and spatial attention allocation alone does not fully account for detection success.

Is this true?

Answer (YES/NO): YES